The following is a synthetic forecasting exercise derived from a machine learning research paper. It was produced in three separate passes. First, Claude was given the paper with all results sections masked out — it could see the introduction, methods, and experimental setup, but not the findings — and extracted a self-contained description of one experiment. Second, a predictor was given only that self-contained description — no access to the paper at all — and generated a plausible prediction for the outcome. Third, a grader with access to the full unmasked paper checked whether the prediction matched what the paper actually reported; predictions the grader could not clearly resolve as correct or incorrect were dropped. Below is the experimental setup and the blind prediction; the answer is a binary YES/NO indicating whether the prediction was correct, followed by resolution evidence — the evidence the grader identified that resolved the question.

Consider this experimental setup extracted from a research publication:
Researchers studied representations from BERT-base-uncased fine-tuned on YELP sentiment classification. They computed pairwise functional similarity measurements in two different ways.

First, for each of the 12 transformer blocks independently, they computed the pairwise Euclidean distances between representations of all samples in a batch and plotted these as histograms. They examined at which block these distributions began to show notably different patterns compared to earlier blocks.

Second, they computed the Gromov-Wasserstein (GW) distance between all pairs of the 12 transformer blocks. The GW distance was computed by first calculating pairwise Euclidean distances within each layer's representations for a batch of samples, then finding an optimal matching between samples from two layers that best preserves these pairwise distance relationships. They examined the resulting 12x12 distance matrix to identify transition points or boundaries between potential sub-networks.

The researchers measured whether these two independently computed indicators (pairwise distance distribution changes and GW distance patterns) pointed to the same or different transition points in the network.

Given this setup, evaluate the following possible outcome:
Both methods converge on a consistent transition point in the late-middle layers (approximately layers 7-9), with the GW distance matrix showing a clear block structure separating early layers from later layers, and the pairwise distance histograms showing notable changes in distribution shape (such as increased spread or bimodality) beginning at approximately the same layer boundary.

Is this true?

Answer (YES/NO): YES